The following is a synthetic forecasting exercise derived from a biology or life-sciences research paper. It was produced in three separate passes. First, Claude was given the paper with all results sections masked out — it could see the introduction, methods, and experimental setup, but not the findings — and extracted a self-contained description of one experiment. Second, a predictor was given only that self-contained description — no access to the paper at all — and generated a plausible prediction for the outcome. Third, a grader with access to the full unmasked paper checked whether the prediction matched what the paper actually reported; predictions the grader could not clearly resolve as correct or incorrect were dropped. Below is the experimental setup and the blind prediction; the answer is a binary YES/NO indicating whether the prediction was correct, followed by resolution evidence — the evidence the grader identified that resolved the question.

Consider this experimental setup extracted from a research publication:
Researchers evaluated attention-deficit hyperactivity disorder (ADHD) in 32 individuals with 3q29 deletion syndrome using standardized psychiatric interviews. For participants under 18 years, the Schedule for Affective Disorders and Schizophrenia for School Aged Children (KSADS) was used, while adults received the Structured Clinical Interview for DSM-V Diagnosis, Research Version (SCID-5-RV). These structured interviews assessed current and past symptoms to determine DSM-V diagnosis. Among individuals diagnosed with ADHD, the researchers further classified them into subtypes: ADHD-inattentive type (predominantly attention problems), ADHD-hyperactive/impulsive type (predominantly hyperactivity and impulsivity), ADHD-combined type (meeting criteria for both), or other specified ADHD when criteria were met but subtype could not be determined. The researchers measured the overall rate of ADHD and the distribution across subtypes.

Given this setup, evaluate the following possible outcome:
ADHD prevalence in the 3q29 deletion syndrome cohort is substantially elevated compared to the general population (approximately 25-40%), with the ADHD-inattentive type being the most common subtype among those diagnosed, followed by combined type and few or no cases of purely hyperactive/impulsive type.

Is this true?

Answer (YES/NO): NO